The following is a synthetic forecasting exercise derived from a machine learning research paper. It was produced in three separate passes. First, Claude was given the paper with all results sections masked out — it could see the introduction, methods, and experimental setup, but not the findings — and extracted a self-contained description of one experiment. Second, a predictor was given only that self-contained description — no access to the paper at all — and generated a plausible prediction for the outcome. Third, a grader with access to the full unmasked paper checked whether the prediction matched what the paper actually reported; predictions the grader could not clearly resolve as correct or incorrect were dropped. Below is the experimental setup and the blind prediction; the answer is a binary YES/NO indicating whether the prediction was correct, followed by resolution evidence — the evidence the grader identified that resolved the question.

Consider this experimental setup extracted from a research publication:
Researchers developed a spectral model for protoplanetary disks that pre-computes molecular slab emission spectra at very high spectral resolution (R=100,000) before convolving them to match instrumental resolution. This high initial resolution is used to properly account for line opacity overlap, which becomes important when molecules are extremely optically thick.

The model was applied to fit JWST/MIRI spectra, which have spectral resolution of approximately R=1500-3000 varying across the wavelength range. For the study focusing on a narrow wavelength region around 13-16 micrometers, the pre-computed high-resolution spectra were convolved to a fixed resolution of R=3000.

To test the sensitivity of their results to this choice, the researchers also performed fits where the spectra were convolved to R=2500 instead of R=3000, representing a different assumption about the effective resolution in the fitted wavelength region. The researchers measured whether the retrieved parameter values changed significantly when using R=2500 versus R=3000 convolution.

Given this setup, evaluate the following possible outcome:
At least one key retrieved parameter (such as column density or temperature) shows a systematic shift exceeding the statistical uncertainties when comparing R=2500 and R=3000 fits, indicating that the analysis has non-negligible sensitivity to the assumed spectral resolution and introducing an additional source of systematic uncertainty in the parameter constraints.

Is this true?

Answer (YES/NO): NO